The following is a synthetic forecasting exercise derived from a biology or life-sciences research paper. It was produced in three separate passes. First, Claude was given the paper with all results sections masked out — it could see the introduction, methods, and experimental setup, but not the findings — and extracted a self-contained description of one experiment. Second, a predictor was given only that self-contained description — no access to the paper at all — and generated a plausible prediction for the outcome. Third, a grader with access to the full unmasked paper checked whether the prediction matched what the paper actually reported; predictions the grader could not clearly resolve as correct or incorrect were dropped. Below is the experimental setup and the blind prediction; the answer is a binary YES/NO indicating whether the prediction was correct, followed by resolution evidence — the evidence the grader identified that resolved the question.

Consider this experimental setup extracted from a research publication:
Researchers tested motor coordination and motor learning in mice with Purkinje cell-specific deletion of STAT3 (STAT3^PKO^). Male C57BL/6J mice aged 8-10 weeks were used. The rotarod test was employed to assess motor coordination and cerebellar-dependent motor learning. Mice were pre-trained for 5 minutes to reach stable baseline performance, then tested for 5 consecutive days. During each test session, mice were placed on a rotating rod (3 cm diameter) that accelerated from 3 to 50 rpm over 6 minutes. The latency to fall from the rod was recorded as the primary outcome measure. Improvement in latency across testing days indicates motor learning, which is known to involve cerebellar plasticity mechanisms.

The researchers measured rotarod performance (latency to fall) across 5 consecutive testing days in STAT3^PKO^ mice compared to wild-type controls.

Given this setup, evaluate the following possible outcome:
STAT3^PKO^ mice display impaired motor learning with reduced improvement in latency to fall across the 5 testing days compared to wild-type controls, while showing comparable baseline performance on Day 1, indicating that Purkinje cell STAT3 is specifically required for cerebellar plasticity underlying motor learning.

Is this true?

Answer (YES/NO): NO